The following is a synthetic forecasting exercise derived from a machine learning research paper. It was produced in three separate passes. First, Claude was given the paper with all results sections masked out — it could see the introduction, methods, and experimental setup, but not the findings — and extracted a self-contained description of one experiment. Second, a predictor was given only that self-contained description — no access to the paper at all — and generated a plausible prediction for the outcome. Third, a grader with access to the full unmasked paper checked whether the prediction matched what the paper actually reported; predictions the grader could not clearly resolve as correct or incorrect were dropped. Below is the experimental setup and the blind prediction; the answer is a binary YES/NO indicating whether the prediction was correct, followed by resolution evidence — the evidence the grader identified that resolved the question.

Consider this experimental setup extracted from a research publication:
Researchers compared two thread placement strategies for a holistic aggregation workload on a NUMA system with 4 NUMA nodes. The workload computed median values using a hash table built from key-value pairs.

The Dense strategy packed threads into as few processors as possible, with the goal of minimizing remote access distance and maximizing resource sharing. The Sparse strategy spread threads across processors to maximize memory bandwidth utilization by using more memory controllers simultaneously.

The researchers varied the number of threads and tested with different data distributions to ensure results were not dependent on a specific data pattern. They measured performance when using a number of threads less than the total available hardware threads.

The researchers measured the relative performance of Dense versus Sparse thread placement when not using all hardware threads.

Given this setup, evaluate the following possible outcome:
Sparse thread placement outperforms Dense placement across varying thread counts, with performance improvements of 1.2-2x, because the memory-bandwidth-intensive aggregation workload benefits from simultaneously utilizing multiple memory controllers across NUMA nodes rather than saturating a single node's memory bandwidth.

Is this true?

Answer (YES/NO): NO